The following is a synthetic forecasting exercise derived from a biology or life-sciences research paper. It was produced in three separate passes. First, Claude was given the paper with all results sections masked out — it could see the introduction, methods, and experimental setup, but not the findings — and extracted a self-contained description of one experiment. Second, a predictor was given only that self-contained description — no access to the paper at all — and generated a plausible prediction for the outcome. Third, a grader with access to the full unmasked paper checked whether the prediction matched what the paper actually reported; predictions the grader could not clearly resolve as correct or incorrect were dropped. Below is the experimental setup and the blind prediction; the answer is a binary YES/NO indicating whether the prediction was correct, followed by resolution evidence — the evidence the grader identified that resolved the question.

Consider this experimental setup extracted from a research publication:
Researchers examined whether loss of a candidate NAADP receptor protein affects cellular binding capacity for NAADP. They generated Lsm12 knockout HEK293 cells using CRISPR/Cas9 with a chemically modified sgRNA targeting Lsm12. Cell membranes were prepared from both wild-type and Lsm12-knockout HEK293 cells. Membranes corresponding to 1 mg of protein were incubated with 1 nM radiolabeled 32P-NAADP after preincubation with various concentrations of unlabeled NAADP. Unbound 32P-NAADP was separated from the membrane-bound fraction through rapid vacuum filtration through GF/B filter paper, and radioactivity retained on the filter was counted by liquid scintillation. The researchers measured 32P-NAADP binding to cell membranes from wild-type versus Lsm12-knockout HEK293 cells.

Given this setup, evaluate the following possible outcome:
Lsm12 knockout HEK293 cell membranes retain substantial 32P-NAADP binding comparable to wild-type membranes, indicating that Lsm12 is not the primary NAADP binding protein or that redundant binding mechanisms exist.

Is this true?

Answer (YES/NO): NO